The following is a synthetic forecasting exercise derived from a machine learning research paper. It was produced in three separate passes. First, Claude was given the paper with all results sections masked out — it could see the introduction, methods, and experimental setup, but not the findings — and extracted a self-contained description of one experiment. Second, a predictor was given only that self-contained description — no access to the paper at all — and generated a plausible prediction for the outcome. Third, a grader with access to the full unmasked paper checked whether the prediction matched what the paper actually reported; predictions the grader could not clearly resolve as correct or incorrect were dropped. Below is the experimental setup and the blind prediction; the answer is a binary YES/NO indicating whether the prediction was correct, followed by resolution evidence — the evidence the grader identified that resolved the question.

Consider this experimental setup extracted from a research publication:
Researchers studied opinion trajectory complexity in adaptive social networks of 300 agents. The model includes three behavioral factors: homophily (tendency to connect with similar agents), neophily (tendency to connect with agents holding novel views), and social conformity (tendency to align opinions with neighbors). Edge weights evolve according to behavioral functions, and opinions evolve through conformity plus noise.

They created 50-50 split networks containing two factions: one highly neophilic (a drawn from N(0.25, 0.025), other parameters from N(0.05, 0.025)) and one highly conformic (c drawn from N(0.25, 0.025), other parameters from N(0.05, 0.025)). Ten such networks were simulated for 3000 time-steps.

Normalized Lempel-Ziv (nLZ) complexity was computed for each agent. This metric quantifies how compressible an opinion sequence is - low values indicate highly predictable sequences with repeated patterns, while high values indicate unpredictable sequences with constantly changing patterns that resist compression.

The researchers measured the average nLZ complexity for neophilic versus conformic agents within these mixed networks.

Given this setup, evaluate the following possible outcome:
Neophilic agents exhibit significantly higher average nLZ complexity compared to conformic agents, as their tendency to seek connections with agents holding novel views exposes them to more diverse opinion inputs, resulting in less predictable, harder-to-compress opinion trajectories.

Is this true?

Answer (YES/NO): YES